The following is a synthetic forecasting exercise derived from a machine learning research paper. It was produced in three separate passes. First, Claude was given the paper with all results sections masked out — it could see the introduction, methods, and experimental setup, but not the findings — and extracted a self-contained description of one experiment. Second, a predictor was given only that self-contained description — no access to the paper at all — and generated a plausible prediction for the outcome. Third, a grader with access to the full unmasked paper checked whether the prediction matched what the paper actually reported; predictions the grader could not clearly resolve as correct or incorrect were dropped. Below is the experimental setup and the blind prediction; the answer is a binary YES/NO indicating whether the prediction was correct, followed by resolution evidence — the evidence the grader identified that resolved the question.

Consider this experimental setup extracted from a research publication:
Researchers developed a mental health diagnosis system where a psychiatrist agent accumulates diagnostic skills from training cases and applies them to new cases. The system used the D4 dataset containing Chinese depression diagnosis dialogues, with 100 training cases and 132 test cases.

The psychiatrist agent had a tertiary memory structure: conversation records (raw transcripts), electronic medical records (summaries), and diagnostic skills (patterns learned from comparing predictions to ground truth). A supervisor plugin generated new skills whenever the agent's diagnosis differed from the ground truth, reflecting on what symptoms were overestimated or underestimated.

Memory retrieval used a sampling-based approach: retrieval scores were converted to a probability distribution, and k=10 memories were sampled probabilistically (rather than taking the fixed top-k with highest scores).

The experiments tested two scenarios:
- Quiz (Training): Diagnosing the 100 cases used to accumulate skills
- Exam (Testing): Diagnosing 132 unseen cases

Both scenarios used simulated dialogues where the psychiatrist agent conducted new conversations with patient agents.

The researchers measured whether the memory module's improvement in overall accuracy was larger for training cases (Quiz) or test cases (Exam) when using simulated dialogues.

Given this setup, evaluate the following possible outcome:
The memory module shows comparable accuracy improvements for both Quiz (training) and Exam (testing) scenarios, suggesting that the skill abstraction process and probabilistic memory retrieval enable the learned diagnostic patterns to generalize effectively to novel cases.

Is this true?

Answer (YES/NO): YES